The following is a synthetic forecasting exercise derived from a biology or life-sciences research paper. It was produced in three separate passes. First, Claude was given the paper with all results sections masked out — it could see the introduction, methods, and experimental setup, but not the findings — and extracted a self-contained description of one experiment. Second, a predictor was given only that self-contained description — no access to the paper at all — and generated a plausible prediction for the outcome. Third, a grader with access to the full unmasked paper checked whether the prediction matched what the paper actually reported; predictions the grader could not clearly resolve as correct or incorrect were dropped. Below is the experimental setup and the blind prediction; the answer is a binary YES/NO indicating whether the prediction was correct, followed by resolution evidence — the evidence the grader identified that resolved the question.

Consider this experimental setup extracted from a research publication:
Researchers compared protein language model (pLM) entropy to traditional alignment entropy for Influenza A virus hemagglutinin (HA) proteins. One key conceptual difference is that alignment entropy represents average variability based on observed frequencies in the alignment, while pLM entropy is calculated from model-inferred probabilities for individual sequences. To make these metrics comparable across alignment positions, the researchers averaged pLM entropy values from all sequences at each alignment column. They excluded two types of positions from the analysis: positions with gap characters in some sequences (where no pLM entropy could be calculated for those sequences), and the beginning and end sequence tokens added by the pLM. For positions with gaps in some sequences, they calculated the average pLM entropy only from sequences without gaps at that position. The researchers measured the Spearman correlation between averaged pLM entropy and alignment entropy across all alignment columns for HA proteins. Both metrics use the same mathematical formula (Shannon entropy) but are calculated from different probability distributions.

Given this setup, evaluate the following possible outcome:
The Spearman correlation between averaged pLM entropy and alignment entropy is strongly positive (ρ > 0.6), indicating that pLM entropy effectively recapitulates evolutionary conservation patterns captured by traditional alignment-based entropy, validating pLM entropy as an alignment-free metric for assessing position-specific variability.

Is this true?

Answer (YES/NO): YES